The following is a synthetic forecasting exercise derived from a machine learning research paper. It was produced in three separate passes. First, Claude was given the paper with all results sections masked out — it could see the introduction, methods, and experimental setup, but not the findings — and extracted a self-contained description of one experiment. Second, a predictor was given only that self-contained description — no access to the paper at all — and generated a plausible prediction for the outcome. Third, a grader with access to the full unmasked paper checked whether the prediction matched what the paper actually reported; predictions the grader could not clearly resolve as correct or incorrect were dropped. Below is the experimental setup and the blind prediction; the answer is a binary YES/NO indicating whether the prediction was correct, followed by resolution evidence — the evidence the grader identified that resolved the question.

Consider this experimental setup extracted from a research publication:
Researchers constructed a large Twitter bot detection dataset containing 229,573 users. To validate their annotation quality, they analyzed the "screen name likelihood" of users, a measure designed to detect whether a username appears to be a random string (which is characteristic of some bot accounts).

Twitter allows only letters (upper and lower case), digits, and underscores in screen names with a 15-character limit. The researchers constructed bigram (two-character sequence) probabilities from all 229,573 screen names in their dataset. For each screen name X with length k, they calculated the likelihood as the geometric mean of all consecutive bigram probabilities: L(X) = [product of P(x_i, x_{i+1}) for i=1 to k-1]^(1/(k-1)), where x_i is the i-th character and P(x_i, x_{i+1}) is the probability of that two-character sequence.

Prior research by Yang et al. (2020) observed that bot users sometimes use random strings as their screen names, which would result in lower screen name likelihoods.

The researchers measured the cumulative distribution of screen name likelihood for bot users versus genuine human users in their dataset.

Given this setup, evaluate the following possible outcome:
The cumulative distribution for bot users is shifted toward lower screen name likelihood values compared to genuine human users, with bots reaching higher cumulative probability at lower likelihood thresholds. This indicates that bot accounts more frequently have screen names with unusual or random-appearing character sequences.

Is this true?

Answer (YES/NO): YES